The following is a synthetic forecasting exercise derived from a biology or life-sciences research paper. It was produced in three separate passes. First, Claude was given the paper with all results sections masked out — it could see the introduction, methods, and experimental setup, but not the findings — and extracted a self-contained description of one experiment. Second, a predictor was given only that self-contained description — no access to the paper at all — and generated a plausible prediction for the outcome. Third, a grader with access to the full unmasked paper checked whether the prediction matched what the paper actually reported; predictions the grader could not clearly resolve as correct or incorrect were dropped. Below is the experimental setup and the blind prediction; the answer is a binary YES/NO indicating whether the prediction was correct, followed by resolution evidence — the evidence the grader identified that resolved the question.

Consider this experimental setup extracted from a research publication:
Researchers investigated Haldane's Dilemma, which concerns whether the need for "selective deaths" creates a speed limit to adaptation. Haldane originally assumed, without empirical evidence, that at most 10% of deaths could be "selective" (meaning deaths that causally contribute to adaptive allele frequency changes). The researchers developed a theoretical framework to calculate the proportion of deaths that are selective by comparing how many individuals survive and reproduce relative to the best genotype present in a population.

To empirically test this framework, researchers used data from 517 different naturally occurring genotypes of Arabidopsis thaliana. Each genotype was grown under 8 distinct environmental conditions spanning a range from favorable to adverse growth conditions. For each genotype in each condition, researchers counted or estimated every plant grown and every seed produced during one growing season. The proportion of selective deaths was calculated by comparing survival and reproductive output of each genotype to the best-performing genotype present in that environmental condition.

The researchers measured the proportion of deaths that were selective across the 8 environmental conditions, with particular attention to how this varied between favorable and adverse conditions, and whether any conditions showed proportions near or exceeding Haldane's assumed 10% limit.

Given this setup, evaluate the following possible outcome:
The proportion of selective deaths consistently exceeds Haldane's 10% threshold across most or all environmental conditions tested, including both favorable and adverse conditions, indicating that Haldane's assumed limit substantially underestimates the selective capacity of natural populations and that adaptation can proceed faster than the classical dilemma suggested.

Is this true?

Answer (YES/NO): NO